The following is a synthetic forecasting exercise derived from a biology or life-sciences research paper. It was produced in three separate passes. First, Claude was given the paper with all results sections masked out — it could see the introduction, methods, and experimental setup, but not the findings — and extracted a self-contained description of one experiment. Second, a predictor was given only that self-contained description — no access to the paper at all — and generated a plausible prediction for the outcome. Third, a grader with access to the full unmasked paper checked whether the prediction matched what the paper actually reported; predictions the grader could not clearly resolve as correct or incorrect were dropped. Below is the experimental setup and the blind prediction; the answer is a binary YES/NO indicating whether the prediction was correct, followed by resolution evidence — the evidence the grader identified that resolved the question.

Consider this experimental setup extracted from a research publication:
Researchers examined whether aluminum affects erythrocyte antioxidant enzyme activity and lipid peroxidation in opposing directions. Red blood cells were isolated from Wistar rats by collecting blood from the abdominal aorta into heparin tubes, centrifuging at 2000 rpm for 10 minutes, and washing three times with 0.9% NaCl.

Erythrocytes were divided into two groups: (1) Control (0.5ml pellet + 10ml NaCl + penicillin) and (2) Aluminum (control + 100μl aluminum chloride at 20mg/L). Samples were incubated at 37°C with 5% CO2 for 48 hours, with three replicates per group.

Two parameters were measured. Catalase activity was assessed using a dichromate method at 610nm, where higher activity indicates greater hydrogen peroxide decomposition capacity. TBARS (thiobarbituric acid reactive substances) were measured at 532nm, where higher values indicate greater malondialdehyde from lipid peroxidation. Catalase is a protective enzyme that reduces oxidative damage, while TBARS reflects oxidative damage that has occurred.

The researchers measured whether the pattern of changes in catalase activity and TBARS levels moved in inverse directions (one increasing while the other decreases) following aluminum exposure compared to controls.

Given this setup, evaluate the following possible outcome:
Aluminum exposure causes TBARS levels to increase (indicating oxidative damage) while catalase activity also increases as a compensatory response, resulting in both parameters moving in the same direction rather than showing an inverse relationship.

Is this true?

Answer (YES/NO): NO